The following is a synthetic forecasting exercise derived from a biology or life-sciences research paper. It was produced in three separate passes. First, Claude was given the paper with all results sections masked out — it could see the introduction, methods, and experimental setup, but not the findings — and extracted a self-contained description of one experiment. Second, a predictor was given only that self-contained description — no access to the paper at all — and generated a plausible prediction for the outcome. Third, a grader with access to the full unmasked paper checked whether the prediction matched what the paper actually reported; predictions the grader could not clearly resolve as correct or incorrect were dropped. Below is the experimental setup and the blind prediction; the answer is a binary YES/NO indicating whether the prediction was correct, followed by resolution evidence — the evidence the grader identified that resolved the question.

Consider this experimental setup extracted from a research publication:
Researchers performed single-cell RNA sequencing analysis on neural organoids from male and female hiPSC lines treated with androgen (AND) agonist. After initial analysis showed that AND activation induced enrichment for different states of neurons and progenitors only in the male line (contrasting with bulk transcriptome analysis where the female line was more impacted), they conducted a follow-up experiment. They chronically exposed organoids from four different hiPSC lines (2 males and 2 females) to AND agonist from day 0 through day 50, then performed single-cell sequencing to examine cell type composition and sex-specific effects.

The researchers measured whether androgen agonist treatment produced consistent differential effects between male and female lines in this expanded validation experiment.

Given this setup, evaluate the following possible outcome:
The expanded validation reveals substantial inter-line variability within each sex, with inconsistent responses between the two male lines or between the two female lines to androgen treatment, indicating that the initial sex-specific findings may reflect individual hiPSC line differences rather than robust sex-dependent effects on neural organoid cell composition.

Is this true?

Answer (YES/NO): NO